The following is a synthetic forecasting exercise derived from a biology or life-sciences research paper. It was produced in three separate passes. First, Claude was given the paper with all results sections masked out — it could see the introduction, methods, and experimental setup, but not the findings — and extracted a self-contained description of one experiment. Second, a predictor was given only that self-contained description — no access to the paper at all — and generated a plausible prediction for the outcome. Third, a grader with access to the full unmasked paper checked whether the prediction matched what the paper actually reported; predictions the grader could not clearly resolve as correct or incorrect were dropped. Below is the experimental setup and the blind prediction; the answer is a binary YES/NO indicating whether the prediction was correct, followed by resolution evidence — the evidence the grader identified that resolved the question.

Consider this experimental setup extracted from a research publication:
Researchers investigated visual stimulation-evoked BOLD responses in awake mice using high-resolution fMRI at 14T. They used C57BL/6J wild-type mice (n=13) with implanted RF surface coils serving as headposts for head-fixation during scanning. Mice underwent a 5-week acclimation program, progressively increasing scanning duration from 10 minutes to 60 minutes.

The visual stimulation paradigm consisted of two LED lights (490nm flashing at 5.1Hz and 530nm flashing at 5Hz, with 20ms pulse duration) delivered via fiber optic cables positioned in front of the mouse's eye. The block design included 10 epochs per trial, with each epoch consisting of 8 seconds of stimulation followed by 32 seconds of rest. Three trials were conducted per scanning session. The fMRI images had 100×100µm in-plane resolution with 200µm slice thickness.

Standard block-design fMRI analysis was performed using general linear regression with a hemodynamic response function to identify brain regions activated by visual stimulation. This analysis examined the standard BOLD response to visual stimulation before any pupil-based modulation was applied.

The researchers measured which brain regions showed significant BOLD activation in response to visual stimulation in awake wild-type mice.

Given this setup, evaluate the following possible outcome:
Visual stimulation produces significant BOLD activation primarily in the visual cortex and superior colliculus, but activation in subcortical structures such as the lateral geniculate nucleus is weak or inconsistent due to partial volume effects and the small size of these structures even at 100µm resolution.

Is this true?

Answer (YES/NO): NO